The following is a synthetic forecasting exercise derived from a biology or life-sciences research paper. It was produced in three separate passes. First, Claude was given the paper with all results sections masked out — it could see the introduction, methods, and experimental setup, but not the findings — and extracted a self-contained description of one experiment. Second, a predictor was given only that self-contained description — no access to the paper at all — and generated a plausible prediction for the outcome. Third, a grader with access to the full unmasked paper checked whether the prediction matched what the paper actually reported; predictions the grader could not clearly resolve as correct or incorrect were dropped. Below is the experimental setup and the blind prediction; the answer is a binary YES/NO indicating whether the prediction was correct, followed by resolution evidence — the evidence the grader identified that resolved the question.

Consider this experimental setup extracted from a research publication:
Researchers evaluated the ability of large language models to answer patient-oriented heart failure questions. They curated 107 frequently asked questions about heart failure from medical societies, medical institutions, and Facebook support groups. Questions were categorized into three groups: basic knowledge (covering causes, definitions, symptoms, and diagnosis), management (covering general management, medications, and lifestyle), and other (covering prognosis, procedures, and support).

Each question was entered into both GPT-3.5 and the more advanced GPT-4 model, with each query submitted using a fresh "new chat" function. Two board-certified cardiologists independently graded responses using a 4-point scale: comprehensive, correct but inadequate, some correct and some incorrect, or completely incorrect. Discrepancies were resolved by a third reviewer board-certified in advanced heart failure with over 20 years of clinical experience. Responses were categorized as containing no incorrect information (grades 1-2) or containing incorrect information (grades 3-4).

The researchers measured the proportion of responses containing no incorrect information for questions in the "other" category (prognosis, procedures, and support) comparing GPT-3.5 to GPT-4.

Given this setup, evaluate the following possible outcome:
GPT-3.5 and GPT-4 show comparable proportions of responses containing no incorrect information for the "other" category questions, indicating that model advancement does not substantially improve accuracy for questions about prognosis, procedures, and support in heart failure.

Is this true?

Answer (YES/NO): NO